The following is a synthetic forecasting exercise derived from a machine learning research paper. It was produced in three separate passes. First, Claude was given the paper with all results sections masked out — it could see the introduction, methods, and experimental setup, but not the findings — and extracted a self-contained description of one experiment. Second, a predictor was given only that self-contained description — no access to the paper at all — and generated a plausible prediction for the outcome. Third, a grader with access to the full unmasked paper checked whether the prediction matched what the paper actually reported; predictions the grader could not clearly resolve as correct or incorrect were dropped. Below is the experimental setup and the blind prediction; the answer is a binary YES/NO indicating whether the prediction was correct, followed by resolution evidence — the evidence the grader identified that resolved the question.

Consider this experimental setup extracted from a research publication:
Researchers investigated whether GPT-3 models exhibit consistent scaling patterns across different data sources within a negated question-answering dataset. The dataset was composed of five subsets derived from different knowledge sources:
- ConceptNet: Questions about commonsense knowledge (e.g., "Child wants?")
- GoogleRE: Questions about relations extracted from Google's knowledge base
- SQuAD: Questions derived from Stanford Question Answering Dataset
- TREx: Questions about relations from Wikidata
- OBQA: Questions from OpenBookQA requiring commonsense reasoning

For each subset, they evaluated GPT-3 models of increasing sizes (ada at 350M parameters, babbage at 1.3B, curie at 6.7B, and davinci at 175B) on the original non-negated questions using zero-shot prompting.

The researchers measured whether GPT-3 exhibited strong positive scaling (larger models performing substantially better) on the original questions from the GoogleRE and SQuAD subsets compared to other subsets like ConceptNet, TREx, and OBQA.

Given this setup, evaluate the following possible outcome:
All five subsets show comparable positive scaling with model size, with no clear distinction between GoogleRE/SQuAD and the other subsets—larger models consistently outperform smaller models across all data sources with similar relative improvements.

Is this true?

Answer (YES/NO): NO